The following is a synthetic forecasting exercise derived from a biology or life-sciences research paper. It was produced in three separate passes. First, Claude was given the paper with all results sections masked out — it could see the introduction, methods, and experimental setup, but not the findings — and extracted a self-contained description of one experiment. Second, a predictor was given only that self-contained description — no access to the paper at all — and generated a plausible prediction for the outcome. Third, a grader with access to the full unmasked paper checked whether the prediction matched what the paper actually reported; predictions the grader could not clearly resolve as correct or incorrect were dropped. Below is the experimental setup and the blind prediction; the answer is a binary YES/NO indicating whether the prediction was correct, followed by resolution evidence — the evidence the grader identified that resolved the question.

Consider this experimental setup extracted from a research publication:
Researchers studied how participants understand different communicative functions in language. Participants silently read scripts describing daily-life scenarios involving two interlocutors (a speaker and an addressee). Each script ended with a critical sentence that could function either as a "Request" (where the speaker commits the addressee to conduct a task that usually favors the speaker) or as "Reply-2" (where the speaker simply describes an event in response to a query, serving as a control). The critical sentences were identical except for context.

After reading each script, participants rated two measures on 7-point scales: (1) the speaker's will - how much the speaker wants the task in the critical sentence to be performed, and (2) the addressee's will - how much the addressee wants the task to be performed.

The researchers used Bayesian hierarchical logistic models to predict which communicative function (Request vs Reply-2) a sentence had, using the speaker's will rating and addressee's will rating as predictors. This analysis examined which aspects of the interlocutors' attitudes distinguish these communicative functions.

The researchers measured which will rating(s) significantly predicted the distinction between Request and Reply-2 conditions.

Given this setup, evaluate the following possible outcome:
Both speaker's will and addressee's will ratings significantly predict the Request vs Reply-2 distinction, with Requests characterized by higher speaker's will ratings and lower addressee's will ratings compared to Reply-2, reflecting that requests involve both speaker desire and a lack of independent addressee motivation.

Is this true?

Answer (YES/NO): YES